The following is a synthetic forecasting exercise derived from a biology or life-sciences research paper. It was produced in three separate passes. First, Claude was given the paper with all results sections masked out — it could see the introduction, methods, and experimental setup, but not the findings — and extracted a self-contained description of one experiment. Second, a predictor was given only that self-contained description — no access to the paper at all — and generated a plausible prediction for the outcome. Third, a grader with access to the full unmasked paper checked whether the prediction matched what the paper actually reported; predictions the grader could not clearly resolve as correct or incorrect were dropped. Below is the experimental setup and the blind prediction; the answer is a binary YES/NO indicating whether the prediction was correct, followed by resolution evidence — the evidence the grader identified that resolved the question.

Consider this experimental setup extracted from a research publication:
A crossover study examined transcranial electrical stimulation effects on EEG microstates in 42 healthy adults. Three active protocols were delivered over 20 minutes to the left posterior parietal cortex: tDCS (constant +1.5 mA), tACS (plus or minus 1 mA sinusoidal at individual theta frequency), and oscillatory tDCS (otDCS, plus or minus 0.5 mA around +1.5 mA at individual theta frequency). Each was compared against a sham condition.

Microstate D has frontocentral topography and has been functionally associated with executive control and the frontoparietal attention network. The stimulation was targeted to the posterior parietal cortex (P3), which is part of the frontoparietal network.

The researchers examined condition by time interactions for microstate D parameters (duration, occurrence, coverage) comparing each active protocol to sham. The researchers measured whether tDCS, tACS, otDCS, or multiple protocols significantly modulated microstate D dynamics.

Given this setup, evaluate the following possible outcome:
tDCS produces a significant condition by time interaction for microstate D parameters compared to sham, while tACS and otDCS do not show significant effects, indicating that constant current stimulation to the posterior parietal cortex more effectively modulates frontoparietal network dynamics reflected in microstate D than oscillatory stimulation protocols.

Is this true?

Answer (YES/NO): NO